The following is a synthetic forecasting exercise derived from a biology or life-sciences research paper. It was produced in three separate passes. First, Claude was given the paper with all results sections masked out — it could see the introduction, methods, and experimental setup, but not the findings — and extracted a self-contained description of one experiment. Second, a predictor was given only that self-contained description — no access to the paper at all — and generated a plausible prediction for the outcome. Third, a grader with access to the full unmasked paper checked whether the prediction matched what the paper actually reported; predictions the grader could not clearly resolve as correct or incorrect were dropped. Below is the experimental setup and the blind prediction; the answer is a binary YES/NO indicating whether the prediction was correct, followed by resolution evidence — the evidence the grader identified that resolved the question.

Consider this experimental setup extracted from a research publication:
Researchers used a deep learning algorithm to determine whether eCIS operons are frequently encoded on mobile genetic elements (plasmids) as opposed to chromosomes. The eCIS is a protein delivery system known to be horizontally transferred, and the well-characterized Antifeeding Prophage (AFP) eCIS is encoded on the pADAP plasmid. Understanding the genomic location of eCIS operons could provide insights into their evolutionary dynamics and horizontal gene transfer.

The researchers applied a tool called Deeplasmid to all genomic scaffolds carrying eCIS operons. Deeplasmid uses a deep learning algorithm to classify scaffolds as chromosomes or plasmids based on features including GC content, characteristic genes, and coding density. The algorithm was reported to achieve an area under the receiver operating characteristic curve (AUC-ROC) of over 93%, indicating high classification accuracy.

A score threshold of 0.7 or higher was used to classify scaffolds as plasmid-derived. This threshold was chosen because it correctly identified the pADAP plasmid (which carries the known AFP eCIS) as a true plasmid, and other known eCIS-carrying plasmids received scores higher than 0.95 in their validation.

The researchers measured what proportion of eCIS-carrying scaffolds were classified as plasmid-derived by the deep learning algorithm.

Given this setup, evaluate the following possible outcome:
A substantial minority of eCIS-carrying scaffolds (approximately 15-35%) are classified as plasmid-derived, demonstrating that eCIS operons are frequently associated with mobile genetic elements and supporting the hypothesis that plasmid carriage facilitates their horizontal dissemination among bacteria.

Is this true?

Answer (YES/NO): NO